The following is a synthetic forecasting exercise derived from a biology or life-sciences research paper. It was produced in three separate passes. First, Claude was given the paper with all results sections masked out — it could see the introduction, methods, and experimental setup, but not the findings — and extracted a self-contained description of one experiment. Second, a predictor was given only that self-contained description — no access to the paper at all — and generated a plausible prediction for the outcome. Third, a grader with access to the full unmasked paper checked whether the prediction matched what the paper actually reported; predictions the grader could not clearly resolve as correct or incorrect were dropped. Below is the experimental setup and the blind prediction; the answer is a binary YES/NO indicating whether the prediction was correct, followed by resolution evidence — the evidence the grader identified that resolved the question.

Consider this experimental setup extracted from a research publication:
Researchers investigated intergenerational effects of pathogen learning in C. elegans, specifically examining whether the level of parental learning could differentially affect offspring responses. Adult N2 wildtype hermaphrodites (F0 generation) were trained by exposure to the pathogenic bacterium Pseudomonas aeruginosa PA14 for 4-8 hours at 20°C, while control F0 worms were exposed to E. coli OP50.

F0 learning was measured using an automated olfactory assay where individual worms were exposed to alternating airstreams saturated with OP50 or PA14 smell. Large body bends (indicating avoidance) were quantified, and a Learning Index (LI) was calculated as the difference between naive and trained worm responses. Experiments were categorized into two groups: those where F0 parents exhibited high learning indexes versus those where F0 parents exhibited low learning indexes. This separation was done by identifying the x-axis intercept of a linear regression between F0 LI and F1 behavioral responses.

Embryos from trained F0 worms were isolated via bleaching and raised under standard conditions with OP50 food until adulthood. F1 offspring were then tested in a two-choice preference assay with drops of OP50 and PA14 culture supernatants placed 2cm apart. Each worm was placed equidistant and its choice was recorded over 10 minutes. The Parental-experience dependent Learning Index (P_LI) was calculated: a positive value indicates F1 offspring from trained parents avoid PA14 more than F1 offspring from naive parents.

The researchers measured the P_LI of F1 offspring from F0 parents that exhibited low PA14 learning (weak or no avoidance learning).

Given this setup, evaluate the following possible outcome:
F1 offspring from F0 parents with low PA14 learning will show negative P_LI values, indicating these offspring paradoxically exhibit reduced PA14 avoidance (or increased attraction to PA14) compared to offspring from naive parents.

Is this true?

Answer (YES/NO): YES